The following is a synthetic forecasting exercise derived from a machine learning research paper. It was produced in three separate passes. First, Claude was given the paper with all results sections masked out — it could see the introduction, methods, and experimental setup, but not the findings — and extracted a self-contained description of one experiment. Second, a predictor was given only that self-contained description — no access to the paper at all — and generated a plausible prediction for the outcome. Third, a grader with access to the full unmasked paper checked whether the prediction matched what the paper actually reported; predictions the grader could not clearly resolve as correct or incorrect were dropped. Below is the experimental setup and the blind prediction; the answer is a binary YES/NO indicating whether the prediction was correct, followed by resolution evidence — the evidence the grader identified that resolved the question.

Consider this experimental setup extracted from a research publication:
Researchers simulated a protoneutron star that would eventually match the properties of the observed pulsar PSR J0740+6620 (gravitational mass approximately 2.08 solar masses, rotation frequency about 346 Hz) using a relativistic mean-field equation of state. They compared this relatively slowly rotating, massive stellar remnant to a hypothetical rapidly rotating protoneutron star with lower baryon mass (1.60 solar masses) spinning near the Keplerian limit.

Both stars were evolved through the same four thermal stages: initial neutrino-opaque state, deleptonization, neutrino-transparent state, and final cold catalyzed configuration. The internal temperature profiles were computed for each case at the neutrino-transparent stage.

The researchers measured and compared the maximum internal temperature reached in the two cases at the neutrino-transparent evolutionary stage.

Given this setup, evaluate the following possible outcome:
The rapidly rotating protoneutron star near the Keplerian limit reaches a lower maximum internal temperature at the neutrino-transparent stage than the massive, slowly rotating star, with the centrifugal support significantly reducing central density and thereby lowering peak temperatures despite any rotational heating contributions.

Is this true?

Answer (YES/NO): YES